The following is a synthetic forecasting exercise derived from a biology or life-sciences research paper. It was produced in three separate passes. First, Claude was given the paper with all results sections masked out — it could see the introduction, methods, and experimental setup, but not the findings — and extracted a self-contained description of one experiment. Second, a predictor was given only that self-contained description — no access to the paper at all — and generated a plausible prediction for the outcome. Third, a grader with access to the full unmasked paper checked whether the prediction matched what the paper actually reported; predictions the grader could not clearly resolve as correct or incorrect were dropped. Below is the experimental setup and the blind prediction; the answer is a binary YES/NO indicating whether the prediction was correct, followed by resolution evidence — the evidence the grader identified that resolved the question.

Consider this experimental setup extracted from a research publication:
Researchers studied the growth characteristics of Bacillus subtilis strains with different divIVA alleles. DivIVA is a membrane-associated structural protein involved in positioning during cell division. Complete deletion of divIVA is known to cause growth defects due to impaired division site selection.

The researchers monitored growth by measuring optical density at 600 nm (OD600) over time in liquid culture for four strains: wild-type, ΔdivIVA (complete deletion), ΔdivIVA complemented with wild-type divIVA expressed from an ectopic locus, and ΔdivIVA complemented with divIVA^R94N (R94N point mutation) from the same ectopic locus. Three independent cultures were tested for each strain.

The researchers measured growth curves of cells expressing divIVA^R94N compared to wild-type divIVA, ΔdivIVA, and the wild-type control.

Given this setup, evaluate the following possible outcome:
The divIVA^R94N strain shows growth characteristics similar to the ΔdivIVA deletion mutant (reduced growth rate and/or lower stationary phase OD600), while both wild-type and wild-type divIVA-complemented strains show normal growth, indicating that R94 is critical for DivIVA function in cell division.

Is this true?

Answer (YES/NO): NO